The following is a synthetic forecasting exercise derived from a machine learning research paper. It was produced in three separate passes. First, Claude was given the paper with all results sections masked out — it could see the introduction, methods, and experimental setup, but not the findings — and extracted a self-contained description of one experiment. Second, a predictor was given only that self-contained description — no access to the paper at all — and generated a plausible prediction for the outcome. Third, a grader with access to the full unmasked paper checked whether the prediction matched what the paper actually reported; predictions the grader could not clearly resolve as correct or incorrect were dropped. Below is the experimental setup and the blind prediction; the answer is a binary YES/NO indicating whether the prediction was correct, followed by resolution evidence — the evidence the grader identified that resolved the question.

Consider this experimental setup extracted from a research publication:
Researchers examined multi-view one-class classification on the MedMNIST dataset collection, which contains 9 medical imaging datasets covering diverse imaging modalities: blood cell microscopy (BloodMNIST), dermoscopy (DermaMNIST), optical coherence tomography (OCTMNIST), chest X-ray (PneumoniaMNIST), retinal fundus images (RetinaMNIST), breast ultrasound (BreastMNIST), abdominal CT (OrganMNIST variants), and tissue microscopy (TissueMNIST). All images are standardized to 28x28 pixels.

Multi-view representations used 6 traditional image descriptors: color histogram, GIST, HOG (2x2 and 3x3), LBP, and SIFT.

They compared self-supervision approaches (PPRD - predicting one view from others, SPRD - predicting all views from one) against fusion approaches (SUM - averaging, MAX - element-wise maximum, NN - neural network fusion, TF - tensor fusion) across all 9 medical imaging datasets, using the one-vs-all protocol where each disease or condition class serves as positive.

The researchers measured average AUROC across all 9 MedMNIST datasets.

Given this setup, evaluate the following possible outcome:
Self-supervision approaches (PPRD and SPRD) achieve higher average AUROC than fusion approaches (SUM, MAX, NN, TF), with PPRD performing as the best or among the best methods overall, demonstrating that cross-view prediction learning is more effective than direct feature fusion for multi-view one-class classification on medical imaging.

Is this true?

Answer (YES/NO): YES